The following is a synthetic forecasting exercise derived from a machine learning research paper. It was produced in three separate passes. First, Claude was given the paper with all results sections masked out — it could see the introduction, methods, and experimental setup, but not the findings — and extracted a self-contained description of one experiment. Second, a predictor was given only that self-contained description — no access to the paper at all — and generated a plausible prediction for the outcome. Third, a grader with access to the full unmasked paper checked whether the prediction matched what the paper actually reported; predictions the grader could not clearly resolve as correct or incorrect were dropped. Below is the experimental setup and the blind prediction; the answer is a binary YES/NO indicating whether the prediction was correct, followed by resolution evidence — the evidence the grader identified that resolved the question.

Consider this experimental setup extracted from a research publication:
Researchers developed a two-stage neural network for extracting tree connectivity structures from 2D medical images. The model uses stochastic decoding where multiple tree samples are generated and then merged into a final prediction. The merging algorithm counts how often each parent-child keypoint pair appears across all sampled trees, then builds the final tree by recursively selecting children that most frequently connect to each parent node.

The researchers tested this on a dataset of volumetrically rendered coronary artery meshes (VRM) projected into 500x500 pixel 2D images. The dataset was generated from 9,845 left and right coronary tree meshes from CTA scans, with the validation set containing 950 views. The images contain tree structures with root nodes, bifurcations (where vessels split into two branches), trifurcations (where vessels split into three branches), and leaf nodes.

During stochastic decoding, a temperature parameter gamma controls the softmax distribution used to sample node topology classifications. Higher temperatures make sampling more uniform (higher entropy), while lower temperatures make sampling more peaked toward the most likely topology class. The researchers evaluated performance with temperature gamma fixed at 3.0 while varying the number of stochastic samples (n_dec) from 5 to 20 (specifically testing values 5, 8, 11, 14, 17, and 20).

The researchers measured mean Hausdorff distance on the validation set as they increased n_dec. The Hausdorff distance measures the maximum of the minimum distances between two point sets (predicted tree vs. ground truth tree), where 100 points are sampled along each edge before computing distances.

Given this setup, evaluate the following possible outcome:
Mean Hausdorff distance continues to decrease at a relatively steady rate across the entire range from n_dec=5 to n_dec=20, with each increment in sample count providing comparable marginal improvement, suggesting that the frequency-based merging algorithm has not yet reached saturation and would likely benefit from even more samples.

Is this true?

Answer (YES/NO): NO